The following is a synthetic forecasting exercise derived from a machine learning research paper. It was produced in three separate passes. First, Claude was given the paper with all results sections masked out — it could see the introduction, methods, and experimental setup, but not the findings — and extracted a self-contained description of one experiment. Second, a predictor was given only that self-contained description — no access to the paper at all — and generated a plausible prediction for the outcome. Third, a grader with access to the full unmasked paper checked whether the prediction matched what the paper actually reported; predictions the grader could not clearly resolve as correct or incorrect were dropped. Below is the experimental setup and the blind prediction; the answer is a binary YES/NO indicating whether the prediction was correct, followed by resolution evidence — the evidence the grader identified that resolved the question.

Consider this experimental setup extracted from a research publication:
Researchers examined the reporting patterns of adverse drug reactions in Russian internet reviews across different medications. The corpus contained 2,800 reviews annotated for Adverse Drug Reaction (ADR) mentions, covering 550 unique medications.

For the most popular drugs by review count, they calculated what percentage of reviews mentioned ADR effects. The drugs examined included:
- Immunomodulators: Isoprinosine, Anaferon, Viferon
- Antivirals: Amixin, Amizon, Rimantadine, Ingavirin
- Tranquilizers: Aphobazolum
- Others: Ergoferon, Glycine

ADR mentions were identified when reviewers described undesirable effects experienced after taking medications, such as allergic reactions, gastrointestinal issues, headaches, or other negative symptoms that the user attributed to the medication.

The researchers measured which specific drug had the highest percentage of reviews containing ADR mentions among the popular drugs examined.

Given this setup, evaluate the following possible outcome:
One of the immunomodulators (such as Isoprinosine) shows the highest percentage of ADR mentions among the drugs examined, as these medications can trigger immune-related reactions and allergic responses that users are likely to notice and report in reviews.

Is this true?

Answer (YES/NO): YES